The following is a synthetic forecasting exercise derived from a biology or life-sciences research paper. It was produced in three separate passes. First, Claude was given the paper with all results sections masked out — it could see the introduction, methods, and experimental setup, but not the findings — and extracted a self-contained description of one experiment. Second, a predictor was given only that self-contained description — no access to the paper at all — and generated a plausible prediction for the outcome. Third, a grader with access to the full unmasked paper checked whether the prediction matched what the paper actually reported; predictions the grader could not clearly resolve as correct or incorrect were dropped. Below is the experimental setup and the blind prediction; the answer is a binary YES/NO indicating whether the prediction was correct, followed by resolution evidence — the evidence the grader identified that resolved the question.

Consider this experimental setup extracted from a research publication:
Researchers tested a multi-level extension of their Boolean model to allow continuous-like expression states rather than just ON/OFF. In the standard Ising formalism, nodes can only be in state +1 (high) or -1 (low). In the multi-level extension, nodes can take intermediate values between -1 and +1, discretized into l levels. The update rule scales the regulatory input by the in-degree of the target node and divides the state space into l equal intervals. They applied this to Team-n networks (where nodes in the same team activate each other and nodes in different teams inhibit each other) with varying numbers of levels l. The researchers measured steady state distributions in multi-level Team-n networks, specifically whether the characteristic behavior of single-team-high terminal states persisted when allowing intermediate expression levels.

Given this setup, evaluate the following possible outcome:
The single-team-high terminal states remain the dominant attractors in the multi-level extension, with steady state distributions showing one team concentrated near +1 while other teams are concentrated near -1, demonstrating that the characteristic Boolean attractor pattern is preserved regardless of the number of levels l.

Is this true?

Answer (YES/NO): NO